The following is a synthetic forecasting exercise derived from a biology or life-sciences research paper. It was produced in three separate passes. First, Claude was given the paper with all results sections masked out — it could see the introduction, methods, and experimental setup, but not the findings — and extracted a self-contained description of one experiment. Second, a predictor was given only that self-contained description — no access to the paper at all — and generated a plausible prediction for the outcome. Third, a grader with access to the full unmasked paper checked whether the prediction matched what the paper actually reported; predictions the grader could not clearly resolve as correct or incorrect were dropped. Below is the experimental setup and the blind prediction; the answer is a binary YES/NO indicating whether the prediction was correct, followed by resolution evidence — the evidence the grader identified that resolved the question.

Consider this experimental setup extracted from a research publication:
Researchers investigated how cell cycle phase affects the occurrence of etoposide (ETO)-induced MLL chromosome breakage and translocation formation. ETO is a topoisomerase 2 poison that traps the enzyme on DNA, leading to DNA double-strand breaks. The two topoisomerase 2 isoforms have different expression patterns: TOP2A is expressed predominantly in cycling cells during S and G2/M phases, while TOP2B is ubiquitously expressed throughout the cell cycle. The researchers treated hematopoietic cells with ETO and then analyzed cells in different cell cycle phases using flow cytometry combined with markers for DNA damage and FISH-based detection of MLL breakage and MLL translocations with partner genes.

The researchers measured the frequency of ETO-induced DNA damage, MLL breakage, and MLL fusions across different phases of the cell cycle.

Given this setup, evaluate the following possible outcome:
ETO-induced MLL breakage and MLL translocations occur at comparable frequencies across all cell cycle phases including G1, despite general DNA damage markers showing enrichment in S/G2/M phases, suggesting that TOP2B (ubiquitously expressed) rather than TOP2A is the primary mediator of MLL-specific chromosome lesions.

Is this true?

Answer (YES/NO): NO